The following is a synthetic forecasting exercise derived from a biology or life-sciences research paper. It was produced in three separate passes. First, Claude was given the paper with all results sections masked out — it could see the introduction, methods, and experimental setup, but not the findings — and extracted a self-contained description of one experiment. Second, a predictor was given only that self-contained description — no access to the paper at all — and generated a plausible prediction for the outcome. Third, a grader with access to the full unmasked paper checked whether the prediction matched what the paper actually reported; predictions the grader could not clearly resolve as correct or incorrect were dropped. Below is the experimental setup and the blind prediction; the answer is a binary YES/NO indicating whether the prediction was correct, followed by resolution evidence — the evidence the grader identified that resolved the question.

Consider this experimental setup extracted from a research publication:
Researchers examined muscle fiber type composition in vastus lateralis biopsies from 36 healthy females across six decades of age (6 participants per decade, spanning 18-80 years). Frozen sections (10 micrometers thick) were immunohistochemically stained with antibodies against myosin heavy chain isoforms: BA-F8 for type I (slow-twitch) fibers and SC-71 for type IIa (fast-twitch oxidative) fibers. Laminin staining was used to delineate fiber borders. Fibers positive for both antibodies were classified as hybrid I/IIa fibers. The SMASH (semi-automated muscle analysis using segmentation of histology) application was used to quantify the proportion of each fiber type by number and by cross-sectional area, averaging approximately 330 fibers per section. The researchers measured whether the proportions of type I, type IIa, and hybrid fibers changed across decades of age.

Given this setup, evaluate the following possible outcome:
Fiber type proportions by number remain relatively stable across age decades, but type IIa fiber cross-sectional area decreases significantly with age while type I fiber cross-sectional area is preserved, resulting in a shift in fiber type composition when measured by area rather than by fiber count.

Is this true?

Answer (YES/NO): NO